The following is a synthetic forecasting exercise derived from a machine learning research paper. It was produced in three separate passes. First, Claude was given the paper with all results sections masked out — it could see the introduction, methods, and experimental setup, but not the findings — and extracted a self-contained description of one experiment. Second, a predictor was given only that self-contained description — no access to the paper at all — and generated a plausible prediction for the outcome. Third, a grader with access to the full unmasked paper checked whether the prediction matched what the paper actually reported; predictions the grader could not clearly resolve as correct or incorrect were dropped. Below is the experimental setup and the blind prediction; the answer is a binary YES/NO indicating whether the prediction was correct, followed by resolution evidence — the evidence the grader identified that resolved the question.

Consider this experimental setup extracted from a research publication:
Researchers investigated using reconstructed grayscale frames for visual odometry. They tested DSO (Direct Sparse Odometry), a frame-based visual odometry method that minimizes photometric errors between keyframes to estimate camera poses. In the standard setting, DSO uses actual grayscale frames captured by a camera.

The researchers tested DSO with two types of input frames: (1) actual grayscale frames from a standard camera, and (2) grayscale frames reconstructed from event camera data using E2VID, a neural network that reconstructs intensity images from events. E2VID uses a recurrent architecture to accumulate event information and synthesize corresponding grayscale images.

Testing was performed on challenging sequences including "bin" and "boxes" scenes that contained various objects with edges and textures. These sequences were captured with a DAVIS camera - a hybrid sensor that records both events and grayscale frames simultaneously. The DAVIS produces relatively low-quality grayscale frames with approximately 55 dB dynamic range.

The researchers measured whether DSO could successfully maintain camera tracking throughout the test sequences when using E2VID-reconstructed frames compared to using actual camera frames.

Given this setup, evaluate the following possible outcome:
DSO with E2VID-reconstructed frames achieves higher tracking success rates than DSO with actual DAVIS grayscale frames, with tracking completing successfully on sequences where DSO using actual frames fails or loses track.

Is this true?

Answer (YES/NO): NO